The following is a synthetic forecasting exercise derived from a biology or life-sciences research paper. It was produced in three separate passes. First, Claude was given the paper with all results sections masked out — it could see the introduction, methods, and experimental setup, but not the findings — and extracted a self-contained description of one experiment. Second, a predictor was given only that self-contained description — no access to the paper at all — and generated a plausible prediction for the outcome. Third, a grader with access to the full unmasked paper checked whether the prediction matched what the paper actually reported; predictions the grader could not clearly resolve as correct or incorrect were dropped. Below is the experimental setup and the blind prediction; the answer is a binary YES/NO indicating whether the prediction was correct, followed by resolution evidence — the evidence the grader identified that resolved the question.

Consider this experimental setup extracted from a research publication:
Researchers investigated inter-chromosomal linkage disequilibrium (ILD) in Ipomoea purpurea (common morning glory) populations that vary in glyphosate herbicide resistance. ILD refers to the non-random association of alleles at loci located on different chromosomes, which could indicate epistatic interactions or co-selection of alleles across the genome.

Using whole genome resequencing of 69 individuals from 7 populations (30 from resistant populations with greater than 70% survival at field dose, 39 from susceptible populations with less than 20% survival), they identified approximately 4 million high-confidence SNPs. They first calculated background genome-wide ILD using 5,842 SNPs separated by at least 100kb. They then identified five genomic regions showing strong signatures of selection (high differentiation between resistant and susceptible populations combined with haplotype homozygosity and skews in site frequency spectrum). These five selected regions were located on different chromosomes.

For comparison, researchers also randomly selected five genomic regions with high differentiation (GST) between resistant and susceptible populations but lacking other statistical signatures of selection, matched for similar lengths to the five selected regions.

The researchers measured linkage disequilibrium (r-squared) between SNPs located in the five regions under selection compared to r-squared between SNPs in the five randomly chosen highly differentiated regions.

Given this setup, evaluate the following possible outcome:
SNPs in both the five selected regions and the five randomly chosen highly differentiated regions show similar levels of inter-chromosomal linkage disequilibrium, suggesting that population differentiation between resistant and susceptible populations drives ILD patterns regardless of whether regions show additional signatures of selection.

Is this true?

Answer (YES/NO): NO